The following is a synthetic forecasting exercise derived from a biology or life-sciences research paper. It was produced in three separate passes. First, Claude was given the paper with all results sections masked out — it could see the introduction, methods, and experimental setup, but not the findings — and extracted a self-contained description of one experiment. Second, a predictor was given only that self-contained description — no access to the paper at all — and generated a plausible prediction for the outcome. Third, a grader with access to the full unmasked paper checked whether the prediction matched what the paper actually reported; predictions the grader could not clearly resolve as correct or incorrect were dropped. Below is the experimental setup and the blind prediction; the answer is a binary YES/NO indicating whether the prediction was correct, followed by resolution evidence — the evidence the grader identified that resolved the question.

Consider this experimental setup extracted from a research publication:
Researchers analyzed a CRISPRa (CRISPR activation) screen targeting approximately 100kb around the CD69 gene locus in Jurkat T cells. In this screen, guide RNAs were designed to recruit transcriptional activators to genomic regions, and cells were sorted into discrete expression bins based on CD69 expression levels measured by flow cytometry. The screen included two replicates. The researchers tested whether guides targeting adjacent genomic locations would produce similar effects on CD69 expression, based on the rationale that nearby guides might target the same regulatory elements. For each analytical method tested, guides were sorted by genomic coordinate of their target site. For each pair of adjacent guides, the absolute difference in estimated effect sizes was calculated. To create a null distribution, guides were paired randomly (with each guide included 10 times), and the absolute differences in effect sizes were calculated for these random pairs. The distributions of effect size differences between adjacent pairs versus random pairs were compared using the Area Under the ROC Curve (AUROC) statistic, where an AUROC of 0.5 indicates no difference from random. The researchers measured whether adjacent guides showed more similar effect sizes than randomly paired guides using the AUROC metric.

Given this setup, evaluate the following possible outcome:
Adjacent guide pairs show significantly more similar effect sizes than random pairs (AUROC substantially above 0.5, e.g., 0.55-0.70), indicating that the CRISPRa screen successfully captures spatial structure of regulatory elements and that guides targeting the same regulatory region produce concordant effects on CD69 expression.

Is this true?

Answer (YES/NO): YES